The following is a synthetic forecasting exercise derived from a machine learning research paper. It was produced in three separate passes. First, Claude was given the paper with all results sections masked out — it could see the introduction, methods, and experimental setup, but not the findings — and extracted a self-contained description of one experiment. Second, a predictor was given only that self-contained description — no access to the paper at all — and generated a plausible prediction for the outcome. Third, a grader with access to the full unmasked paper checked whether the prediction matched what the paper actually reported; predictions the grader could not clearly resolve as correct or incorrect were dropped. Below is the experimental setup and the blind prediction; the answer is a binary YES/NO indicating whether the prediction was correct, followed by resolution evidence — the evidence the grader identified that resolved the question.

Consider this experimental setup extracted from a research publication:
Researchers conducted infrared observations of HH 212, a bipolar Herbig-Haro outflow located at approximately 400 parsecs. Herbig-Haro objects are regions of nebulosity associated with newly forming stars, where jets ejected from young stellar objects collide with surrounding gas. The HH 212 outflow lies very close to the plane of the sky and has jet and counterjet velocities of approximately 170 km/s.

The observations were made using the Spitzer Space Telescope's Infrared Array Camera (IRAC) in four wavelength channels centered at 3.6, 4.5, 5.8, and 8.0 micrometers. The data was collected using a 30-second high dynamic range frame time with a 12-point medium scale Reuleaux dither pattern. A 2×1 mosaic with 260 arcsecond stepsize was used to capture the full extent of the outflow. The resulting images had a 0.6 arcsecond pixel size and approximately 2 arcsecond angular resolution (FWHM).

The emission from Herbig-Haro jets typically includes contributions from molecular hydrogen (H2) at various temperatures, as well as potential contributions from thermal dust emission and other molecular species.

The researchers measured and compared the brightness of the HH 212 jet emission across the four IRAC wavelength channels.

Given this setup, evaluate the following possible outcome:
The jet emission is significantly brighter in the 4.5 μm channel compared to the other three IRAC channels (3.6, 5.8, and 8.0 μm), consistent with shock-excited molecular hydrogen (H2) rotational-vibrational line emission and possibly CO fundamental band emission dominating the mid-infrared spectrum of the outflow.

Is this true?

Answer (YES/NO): NO